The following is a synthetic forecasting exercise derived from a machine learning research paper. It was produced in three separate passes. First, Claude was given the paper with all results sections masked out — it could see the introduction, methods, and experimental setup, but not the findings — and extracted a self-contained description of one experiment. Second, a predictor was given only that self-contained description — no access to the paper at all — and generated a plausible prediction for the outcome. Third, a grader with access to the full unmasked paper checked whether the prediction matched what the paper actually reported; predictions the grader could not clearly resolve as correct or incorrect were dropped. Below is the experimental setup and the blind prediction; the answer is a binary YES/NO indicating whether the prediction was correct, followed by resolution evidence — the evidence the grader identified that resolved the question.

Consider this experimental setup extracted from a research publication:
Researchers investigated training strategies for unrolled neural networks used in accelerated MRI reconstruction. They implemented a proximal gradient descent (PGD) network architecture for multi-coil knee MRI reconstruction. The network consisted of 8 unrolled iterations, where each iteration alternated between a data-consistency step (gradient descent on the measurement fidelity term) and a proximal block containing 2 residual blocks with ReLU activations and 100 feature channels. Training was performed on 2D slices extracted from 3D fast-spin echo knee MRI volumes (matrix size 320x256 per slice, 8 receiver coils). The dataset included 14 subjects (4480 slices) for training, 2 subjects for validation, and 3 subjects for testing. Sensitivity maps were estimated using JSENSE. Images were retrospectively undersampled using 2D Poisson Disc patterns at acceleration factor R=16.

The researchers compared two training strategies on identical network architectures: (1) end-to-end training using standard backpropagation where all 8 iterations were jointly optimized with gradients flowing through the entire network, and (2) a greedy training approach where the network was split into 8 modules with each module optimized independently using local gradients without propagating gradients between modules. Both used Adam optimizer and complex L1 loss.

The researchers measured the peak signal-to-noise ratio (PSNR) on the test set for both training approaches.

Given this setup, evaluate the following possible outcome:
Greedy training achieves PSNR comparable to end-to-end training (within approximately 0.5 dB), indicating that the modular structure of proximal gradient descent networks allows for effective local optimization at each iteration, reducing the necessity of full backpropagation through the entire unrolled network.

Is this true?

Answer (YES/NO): YES